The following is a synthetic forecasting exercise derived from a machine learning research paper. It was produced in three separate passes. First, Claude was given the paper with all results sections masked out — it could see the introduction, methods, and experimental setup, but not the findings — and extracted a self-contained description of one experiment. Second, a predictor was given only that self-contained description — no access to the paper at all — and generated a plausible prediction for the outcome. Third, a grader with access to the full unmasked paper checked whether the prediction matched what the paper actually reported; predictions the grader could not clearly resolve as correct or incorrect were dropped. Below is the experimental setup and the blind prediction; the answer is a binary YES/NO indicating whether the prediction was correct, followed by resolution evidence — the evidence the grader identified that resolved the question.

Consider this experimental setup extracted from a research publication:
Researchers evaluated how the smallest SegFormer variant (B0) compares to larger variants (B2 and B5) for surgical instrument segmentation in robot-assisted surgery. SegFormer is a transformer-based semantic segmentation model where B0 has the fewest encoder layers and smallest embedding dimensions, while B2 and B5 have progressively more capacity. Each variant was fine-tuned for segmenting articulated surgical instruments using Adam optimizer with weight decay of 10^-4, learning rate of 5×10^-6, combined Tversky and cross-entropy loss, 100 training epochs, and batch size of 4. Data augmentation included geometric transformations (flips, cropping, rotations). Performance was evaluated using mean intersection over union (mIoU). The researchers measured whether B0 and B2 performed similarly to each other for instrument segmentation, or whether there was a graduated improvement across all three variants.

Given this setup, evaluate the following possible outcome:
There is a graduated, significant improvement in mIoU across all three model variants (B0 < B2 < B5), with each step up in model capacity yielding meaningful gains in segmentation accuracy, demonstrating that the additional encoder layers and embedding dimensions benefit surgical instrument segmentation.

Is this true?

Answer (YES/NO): NO